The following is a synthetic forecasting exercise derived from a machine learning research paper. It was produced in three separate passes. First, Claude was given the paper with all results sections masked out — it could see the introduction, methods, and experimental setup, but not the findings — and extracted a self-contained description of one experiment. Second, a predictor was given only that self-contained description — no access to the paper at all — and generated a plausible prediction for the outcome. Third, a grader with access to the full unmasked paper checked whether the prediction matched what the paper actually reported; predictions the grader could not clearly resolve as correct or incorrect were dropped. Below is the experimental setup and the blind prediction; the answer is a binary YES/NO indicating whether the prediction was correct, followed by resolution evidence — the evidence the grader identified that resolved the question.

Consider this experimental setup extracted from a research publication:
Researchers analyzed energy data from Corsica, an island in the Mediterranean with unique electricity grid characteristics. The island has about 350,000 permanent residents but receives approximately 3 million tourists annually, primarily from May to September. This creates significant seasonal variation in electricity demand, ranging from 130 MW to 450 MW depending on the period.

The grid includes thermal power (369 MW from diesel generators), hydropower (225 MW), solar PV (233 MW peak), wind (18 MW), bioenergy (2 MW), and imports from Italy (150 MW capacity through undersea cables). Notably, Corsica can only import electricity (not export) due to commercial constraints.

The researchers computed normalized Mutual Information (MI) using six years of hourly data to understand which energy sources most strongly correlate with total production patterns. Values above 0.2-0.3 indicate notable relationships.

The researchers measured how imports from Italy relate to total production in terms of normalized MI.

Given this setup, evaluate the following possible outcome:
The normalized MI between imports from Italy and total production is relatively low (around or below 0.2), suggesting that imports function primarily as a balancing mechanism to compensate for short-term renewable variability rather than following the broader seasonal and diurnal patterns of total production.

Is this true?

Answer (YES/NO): NO